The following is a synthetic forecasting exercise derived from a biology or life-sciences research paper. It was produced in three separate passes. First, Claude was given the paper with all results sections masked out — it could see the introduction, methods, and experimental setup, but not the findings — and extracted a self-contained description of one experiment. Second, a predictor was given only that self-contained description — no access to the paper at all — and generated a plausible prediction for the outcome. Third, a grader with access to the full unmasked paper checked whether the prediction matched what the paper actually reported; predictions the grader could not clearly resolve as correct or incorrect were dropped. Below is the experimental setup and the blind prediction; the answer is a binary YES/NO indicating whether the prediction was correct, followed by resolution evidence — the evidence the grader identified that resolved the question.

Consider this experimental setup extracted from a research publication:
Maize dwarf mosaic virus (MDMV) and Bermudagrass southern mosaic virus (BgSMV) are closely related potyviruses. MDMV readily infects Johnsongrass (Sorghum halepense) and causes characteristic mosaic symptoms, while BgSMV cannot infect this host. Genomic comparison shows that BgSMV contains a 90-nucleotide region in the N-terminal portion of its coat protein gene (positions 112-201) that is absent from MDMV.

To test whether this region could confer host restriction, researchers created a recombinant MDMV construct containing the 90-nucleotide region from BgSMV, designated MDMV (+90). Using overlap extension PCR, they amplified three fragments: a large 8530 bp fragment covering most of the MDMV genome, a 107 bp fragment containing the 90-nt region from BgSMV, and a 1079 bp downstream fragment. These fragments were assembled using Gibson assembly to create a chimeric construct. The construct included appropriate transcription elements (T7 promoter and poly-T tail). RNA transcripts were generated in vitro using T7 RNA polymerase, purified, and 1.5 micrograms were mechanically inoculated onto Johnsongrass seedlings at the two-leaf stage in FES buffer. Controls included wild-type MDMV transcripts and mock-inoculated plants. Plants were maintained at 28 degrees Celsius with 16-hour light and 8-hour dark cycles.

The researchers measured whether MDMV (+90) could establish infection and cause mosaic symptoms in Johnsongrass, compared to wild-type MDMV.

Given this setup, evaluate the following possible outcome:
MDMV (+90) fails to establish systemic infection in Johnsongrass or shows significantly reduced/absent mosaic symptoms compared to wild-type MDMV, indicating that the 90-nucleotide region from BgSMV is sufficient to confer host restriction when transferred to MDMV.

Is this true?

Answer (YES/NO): YES